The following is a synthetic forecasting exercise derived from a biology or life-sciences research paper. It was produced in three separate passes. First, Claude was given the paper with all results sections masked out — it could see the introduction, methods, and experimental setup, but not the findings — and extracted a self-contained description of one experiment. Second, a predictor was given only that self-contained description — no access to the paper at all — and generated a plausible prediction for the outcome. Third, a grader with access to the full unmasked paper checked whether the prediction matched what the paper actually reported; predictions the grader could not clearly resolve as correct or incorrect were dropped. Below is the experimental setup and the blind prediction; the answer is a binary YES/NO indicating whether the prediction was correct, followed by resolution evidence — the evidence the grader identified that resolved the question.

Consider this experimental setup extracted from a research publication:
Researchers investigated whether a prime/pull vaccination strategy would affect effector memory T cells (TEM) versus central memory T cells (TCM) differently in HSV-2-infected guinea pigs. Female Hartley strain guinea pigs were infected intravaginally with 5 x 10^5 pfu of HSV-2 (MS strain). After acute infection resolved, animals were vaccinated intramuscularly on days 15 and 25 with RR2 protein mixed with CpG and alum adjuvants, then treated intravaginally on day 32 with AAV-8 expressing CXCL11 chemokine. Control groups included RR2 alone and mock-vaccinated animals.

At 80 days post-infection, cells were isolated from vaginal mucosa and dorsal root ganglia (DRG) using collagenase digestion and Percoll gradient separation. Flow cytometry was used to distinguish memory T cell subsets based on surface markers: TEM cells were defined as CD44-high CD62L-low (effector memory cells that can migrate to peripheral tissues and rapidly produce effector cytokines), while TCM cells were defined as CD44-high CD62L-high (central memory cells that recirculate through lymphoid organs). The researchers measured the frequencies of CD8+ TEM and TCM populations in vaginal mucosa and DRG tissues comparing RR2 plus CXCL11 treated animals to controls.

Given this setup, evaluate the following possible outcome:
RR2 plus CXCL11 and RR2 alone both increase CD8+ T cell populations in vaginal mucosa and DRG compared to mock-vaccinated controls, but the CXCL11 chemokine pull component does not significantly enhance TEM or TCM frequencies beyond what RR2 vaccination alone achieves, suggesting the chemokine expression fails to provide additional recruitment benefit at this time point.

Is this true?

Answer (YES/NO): NO